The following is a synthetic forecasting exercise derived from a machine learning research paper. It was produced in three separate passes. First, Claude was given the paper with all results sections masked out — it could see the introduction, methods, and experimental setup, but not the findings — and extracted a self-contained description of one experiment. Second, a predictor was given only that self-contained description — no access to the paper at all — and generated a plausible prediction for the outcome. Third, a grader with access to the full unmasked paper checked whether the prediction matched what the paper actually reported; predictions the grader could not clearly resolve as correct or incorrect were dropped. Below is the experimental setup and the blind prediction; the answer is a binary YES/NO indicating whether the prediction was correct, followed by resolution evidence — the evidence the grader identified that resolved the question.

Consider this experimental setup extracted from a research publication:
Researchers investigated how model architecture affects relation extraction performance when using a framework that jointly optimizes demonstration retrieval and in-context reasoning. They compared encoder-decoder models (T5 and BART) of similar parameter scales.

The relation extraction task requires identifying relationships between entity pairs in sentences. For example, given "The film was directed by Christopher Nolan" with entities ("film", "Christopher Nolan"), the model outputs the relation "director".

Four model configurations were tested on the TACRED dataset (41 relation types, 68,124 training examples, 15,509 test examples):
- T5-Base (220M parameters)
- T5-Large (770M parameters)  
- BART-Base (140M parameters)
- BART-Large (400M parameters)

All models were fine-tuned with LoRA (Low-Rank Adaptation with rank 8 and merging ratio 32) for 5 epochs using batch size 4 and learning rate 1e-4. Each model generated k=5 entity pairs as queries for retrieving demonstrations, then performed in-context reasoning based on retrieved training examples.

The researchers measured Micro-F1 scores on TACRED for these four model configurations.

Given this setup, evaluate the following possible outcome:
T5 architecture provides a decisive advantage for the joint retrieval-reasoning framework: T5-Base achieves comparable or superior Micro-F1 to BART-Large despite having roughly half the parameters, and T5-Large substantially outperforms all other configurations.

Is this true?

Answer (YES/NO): NO